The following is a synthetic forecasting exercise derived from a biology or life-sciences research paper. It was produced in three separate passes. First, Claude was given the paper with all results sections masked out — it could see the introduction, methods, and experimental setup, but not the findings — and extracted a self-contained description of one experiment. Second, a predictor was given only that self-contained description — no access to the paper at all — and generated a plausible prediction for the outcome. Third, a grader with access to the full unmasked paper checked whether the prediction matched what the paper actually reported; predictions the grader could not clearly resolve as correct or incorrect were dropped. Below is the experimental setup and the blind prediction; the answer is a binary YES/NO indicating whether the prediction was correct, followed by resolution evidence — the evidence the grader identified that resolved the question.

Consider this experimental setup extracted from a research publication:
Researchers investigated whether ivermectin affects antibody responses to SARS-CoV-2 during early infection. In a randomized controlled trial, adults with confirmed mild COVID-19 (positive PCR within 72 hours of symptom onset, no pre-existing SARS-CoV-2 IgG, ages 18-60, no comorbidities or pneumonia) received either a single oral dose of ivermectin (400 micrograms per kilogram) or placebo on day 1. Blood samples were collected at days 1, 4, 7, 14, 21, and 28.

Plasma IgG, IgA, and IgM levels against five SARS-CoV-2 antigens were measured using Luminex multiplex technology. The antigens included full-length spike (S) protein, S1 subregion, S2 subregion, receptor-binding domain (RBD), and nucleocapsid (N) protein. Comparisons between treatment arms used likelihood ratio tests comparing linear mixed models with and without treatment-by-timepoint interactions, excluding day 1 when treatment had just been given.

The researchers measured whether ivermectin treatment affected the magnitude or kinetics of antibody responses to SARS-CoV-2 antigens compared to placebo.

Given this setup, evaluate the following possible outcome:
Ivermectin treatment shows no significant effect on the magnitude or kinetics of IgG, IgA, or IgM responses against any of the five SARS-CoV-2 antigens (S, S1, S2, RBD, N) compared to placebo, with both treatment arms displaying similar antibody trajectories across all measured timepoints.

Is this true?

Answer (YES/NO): NO